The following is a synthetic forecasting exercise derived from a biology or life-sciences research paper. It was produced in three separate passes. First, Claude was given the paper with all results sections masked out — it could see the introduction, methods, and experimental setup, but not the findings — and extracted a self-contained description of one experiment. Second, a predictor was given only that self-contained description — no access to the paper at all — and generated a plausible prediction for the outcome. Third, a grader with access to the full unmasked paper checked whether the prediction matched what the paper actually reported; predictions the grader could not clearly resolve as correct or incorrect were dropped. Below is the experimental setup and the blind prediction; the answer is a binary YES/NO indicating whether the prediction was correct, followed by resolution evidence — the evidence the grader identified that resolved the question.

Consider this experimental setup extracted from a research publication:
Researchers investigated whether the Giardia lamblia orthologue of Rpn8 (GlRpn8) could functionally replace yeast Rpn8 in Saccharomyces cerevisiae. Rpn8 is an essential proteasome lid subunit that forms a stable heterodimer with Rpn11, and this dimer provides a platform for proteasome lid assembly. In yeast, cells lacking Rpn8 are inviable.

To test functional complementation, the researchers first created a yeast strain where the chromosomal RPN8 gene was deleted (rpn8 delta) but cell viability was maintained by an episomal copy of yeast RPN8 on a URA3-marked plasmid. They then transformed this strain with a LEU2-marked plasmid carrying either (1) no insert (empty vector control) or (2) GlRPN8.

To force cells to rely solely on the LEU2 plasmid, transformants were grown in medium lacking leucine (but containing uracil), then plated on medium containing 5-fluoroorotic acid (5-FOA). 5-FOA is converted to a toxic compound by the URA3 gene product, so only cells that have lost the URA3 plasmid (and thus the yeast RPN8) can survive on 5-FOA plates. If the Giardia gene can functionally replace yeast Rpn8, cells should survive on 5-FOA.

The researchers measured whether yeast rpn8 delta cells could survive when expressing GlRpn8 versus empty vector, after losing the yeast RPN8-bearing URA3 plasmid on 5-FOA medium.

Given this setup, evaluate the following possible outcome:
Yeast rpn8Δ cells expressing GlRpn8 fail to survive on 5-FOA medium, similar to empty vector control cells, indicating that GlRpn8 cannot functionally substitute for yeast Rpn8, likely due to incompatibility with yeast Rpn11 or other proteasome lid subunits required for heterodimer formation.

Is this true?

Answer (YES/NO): NO